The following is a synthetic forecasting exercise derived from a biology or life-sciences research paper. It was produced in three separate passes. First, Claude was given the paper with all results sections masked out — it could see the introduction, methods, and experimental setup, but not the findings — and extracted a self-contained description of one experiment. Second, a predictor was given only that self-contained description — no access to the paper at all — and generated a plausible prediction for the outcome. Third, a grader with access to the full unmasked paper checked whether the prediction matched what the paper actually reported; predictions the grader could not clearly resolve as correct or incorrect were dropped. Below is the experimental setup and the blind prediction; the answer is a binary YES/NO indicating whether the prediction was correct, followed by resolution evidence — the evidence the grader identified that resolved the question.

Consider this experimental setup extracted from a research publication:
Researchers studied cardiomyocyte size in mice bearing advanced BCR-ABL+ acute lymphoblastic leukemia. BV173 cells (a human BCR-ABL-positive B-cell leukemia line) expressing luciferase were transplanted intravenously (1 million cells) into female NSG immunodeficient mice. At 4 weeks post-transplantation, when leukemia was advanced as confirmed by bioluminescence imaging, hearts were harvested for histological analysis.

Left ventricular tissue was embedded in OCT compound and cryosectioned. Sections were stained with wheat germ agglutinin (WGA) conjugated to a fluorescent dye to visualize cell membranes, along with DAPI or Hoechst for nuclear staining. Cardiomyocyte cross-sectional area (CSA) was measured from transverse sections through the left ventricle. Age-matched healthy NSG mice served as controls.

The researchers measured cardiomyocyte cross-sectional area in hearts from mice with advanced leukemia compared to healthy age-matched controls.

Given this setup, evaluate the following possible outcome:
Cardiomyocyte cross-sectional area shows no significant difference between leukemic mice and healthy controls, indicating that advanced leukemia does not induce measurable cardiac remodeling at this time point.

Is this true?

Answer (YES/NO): NO